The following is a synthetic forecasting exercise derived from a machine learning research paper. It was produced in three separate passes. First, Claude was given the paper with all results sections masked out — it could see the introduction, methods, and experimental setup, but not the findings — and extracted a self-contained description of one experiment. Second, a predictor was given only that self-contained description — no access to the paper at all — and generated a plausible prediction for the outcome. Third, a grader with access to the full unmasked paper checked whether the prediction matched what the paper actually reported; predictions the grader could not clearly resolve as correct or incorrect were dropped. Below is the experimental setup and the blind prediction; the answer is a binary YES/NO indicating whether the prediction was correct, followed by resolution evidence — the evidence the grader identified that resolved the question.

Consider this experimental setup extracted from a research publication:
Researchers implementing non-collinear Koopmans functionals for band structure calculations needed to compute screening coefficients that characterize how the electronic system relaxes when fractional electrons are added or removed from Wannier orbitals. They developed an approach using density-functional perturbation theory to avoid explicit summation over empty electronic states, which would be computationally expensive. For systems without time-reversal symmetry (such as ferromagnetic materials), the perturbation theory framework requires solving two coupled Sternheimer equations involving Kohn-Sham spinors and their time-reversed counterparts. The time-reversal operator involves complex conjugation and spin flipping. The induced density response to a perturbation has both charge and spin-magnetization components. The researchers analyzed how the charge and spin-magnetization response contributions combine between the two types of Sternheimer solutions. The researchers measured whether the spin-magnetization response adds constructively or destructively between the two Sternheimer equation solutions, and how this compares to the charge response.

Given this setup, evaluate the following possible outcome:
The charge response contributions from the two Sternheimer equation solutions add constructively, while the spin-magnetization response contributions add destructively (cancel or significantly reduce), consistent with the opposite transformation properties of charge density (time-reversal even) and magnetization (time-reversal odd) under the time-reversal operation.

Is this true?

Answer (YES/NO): YES